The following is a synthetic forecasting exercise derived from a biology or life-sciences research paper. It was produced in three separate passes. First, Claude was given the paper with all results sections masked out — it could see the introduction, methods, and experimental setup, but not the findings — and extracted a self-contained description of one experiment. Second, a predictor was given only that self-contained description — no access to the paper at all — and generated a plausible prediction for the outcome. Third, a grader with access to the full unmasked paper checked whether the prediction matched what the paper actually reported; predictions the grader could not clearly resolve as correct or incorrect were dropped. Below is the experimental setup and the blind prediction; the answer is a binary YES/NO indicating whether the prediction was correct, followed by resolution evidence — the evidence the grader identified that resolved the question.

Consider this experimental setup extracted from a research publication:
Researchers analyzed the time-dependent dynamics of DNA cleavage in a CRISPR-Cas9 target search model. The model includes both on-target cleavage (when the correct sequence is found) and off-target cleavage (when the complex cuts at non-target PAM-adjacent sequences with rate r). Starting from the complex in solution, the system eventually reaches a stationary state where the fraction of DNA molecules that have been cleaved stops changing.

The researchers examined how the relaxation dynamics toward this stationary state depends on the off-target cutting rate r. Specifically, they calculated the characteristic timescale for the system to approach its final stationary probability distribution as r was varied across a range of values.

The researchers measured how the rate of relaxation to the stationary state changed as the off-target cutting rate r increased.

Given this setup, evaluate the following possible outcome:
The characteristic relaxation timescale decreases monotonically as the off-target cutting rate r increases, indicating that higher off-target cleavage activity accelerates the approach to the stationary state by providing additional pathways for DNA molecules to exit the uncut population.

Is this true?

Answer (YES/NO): YES